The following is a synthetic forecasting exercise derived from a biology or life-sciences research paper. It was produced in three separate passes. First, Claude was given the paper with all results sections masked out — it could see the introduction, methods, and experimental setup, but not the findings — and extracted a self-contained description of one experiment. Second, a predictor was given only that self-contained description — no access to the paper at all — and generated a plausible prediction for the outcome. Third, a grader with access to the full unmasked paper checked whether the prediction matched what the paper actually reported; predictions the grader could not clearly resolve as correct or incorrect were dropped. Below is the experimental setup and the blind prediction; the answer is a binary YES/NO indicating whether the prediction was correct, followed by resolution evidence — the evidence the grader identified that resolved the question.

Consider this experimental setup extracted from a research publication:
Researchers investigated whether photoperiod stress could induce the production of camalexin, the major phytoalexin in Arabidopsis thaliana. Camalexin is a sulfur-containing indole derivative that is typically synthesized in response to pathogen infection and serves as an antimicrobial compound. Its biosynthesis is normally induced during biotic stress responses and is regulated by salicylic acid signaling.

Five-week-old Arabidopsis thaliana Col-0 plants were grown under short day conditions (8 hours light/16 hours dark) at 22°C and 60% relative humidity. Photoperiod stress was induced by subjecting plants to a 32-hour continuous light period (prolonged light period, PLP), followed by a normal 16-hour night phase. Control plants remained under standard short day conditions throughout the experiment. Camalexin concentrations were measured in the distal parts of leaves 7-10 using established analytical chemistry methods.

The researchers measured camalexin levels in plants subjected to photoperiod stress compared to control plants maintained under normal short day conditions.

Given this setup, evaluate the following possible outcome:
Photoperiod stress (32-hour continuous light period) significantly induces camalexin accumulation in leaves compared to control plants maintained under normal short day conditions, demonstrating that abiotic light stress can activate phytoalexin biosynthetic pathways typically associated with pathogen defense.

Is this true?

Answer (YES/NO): YES